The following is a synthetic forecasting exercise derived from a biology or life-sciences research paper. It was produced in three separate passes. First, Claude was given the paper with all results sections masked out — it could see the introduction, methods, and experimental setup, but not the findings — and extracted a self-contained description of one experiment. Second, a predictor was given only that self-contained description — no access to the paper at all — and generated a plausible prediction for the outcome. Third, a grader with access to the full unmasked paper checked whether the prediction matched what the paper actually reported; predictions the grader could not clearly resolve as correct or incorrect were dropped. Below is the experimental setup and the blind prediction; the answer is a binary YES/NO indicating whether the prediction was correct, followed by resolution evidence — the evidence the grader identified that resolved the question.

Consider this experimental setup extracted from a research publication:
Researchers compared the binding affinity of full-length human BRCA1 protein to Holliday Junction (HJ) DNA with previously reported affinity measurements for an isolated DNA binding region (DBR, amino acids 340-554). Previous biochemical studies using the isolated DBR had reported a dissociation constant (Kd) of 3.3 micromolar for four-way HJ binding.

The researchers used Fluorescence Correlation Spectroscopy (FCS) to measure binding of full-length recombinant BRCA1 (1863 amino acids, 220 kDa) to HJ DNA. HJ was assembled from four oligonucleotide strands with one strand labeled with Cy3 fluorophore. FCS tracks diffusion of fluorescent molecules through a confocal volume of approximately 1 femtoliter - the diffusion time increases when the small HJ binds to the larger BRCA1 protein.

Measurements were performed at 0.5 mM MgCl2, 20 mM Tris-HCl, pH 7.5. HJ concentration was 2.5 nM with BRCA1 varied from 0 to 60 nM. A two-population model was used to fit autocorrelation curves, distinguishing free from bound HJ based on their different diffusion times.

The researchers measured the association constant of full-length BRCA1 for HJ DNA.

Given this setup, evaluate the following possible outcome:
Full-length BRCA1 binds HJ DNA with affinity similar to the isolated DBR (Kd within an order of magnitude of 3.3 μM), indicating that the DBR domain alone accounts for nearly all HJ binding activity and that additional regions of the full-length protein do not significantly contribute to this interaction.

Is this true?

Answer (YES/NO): NO